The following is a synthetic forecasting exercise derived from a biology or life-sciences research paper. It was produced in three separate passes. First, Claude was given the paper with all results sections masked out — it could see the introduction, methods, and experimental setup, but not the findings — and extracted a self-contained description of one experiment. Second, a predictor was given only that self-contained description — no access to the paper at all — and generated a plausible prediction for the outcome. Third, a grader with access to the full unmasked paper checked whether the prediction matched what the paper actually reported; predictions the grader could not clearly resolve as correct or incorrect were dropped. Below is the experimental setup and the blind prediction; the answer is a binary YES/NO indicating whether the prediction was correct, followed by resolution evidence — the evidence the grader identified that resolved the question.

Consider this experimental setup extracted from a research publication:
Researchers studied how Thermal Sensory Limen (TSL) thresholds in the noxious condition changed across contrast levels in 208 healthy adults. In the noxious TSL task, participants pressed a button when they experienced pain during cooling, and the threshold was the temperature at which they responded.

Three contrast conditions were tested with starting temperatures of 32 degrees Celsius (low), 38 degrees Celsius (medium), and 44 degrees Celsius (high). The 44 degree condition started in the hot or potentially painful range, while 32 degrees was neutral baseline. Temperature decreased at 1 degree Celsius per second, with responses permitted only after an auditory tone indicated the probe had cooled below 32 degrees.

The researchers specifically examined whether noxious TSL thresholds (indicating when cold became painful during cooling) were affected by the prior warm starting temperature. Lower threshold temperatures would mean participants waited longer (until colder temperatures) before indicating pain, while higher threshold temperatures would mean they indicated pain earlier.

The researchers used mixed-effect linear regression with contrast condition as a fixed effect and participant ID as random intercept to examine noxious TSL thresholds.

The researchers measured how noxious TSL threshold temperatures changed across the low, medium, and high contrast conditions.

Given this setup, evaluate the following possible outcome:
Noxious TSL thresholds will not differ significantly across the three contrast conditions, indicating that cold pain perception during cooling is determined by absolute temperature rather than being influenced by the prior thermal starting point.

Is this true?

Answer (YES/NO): NO